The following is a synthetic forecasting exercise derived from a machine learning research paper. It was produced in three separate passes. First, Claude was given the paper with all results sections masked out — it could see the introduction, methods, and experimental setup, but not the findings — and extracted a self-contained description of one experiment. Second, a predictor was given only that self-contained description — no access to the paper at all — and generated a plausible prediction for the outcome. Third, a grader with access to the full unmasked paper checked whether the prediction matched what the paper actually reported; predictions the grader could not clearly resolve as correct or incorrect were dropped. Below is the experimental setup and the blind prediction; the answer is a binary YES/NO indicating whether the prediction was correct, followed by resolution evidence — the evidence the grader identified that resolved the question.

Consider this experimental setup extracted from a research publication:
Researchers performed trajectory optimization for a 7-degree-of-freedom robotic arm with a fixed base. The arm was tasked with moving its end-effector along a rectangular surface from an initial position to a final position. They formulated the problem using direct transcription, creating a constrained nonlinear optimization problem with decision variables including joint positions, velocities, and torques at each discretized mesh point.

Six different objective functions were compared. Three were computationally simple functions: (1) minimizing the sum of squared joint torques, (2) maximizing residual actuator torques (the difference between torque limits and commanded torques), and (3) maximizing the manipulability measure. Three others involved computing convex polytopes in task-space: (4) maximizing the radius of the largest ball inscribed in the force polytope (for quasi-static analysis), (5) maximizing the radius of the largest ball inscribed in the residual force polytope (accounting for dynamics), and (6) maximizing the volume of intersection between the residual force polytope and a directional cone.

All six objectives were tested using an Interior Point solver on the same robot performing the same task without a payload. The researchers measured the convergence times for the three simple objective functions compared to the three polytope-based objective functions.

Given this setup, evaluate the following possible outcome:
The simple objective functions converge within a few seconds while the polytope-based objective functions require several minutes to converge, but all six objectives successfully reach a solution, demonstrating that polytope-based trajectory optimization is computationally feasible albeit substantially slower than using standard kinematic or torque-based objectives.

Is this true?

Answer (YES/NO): YES